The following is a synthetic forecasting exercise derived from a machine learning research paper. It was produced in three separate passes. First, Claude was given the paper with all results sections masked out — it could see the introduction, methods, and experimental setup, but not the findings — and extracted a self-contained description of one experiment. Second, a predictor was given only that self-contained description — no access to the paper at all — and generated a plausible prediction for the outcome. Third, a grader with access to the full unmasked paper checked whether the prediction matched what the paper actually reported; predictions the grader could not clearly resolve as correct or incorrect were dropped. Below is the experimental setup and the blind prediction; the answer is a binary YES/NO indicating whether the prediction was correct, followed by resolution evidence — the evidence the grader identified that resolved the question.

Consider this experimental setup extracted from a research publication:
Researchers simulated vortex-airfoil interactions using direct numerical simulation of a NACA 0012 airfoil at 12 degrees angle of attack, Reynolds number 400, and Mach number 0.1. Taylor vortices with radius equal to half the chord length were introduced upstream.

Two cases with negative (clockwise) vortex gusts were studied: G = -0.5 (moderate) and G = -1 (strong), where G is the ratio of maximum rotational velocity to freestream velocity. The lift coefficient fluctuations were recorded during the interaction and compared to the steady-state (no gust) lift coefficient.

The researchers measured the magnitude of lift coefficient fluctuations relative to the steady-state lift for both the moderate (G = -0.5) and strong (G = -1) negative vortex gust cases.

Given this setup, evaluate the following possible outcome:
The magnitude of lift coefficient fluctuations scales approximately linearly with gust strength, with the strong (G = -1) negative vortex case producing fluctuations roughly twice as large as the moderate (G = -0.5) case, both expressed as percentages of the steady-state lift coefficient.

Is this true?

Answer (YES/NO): YES